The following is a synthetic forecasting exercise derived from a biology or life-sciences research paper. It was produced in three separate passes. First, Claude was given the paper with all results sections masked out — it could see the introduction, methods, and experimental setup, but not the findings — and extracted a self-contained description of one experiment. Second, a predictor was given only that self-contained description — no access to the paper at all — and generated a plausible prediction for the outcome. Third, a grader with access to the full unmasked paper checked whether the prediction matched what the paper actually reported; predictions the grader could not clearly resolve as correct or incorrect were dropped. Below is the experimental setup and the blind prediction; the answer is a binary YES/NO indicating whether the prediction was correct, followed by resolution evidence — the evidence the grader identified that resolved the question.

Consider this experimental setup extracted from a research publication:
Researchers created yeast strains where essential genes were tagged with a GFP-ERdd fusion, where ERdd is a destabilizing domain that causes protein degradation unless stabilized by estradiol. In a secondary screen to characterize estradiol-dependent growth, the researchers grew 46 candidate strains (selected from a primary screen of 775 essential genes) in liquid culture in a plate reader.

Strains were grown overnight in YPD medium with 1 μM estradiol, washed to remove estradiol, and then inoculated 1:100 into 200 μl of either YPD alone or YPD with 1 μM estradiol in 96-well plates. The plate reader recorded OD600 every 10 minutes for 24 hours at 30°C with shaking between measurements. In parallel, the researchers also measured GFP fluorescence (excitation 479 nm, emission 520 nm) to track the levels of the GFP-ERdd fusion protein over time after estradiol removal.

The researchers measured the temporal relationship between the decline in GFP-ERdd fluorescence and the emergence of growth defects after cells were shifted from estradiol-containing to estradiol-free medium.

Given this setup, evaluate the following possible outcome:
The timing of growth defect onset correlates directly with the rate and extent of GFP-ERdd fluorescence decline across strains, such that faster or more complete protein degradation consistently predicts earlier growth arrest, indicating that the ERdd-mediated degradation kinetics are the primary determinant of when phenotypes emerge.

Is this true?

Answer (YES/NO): NO